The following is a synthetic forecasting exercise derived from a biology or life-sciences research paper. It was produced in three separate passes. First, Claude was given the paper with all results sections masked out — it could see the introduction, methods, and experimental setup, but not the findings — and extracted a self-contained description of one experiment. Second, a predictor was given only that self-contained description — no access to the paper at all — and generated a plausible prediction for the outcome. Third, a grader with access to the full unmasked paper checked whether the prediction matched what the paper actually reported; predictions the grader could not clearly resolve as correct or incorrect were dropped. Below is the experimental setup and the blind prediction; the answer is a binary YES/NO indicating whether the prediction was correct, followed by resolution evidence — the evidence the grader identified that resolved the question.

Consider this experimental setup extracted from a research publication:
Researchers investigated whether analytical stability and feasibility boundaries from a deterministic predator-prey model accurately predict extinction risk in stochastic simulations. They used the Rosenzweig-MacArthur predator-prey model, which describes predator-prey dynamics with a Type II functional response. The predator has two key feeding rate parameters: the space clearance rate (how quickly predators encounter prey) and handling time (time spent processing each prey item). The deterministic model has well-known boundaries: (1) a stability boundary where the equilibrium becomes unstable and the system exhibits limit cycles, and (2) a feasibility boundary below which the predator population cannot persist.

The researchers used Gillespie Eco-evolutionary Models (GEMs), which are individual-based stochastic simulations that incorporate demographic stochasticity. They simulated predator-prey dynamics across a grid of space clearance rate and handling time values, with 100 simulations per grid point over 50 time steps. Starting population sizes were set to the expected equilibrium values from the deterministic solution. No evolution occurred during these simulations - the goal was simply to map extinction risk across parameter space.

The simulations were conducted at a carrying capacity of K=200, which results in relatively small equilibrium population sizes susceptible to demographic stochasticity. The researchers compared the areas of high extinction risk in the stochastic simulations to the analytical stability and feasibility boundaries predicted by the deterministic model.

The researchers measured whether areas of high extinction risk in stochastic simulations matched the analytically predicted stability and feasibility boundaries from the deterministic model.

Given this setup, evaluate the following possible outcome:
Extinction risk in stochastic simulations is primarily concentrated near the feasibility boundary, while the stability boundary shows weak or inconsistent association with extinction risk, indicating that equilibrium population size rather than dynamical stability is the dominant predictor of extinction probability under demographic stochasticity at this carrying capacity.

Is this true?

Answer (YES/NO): NO